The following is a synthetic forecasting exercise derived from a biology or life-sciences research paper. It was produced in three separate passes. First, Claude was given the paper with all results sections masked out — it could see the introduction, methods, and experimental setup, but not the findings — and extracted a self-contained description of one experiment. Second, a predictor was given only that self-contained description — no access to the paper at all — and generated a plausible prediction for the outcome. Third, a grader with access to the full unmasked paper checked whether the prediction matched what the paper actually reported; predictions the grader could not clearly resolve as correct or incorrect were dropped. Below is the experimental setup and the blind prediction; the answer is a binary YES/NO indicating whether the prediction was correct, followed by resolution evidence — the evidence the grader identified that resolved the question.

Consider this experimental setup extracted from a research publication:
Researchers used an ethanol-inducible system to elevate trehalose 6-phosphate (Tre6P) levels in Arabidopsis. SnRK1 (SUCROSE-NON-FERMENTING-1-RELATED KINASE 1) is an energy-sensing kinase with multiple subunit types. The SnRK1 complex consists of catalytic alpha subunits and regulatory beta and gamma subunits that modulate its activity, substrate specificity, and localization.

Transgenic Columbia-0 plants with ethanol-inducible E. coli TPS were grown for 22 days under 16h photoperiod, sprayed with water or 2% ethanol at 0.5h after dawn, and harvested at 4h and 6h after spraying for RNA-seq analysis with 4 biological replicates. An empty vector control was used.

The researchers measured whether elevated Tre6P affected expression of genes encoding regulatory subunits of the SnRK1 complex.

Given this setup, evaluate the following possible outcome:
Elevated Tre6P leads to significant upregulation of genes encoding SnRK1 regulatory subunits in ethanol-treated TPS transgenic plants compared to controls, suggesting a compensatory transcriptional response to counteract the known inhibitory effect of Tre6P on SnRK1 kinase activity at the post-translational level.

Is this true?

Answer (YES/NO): NO